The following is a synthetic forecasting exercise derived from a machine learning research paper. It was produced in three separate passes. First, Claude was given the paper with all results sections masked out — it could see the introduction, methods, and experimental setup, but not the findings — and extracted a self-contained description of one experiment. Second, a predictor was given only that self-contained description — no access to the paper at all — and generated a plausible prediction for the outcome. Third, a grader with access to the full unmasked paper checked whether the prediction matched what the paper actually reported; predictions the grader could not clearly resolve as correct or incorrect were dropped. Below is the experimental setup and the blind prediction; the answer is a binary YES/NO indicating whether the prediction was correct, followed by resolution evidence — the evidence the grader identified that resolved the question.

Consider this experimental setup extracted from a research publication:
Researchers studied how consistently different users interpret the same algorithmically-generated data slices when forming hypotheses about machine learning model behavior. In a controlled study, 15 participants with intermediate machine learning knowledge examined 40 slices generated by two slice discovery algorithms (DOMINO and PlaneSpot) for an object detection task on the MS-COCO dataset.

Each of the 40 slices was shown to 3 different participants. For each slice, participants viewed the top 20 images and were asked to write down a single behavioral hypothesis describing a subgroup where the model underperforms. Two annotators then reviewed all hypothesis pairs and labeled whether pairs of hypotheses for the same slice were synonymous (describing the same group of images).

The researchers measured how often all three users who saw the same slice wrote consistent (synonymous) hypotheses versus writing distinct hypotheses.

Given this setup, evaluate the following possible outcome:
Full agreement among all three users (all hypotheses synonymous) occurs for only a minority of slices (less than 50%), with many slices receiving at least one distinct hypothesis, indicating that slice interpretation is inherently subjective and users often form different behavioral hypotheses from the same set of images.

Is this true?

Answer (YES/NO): YES